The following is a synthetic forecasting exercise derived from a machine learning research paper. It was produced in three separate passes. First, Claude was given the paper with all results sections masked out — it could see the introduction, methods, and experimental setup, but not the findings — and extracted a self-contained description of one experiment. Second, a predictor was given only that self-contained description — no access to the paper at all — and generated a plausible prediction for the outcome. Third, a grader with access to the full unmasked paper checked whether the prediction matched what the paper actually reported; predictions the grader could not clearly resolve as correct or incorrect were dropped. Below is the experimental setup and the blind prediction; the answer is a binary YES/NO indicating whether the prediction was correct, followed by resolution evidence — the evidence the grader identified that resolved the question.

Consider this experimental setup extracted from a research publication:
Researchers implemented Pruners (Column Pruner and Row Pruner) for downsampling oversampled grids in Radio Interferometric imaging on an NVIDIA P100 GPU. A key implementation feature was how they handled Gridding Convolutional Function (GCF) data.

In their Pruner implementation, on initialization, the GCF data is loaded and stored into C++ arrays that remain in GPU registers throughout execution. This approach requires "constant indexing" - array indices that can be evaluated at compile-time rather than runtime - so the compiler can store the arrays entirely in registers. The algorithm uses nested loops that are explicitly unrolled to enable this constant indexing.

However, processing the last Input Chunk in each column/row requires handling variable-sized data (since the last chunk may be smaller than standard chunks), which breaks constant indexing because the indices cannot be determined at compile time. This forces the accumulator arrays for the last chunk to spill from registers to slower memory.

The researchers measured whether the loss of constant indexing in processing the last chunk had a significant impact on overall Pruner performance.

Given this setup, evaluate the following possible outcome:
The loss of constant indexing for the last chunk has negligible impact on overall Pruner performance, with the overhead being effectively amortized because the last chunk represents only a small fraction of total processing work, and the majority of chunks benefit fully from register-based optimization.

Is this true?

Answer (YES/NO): YES